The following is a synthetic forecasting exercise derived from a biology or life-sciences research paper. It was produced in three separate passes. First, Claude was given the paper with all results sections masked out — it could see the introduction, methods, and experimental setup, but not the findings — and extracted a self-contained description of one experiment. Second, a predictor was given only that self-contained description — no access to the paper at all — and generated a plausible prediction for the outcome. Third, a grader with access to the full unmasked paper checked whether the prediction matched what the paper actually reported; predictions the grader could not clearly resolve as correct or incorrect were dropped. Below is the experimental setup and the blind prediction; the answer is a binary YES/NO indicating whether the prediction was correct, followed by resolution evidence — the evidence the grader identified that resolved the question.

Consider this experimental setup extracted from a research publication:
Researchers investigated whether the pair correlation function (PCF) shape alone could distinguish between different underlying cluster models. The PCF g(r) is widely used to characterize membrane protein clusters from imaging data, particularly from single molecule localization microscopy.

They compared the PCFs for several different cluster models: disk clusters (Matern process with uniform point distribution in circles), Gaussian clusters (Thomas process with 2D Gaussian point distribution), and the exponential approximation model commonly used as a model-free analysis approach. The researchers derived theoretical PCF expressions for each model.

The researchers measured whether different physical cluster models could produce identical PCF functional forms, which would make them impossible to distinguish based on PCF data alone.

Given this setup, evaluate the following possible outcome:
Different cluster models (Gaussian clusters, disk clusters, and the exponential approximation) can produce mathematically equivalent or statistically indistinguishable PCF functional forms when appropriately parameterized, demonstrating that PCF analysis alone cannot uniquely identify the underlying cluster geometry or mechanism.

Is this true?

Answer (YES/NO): YES